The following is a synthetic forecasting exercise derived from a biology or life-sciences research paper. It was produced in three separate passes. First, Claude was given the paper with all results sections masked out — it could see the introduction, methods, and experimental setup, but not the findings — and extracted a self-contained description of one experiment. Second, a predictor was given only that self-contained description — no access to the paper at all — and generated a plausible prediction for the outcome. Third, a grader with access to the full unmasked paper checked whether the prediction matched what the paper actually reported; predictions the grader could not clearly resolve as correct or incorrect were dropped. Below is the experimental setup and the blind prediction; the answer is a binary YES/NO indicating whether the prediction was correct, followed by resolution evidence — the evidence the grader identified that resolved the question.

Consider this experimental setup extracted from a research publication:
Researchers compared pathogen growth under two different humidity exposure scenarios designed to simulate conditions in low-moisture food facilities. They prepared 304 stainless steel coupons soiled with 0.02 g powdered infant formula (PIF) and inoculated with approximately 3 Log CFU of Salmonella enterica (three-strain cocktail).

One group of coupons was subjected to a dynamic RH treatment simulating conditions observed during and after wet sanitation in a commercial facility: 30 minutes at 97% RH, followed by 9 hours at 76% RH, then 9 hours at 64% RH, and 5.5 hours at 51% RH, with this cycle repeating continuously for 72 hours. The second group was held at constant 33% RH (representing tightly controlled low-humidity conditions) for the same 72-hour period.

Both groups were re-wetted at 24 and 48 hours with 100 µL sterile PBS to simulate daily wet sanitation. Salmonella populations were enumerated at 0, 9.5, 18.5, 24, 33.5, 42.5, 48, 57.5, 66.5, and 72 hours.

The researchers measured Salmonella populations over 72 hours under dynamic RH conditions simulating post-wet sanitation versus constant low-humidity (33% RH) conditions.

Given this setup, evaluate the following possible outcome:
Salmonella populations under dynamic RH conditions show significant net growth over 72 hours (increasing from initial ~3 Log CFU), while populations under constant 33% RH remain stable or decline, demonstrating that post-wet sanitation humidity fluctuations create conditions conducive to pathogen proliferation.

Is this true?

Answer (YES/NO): NO